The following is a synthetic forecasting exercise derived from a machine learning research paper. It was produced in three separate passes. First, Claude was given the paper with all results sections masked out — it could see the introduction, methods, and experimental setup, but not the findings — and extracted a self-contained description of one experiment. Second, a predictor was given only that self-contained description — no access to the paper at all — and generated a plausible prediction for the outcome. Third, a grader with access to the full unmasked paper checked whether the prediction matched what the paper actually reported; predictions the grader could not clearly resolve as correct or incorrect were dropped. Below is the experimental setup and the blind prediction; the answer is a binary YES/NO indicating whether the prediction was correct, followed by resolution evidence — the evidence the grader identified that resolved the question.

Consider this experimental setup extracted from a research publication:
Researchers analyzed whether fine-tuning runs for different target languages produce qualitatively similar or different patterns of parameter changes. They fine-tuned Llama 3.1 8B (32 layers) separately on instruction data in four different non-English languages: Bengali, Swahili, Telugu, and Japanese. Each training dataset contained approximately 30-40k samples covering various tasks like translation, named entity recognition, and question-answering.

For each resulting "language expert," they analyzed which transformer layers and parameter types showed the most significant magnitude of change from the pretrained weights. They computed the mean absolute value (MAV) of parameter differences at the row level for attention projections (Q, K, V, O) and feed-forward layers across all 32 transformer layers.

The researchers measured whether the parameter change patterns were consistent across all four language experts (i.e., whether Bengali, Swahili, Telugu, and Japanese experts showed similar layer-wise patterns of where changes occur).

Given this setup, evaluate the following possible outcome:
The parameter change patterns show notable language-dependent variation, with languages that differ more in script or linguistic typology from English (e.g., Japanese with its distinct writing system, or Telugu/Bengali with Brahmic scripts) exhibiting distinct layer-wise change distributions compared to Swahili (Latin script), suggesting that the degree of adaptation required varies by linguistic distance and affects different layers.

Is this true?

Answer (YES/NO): NO